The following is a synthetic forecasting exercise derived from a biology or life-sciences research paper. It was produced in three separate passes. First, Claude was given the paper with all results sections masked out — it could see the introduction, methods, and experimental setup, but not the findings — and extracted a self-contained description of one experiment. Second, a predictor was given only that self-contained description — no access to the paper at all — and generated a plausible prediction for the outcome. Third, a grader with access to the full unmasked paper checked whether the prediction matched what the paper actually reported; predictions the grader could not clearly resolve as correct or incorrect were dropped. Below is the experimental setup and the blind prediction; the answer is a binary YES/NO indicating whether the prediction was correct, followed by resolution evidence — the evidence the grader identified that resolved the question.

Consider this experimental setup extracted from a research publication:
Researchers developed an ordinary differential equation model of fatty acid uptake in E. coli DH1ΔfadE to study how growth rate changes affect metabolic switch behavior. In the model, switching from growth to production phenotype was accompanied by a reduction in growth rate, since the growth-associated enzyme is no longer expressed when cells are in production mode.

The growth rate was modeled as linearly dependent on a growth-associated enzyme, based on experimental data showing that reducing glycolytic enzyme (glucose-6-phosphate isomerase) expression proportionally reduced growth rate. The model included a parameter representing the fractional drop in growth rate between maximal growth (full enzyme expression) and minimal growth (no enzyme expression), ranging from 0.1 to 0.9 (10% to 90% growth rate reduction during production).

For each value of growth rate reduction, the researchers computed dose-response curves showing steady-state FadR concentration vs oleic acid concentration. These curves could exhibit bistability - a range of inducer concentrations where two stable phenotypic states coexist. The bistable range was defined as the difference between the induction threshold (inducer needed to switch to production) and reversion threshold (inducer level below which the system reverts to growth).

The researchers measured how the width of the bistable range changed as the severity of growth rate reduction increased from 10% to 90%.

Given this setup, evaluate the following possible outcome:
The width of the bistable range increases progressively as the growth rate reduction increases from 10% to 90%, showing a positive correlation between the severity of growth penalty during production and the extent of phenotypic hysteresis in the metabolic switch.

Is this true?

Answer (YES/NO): YES